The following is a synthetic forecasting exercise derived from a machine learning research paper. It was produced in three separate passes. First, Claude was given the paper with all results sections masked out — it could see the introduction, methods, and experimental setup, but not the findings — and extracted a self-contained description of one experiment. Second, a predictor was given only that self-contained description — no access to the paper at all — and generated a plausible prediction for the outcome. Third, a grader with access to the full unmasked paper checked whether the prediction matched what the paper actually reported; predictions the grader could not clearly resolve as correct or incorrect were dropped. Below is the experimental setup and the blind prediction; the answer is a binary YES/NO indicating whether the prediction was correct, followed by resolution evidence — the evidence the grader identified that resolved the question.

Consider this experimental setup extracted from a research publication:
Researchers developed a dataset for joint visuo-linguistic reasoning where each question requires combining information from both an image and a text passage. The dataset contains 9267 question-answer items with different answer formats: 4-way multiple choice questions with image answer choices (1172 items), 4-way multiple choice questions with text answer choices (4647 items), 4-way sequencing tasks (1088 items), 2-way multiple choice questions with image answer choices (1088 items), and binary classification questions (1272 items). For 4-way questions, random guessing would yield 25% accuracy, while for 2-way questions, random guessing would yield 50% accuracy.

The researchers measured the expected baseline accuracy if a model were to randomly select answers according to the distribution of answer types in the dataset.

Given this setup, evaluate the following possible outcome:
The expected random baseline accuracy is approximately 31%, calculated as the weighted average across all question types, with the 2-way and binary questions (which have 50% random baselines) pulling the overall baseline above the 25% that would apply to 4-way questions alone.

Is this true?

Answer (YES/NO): YES